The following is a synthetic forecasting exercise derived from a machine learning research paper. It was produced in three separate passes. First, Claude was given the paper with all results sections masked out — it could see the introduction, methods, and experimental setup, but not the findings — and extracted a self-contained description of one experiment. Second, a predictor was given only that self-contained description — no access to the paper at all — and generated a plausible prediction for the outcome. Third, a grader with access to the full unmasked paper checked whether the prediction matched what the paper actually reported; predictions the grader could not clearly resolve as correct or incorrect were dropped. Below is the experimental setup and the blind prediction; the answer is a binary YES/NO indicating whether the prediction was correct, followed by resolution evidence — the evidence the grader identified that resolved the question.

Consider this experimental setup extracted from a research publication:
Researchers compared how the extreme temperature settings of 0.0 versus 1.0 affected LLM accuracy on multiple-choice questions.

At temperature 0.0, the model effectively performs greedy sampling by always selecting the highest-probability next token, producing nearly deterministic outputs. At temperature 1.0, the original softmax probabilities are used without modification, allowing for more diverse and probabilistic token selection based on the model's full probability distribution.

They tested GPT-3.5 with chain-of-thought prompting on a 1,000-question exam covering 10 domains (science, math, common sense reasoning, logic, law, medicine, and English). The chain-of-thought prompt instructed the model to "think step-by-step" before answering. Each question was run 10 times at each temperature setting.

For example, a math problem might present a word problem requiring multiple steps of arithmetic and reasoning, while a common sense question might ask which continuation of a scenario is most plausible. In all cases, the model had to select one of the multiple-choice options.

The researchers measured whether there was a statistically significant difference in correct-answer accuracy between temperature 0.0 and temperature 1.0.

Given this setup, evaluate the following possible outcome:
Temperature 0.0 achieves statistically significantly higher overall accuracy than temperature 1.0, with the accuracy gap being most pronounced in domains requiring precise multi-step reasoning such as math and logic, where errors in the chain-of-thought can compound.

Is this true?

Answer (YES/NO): NO